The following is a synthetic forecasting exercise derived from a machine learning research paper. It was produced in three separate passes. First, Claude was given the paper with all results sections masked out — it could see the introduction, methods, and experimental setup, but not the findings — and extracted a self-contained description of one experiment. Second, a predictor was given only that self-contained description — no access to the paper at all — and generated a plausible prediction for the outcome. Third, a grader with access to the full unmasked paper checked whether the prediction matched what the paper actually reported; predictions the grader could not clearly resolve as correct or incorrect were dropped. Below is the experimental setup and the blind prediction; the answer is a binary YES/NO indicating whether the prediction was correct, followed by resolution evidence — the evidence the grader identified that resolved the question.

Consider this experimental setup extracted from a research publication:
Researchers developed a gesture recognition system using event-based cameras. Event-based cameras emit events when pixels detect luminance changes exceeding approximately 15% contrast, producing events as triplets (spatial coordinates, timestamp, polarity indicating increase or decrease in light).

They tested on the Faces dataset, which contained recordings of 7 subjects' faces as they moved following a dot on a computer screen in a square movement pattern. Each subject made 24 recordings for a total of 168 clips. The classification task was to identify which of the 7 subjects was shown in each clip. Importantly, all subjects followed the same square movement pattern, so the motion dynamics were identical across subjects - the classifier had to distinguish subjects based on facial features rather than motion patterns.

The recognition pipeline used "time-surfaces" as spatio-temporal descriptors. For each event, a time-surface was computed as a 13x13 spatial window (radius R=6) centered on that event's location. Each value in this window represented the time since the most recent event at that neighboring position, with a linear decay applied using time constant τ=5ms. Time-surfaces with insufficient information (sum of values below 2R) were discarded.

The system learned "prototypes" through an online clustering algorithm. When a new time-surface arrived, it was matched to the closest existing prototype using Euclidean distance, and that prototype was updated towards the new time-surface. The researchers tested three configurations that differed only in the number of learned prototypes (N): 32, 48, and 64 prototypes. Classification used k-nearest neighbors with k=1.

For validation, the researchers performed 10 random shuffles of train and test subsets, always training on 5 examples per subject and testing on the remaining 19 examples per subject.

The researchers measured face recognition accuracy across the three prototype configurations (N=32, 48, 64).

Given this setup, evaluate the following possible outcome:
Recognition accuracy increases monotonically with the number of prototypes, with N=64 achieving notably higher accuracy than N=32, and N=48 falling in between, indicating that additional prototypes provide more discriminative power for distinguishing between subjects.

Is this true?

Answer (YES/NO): NO